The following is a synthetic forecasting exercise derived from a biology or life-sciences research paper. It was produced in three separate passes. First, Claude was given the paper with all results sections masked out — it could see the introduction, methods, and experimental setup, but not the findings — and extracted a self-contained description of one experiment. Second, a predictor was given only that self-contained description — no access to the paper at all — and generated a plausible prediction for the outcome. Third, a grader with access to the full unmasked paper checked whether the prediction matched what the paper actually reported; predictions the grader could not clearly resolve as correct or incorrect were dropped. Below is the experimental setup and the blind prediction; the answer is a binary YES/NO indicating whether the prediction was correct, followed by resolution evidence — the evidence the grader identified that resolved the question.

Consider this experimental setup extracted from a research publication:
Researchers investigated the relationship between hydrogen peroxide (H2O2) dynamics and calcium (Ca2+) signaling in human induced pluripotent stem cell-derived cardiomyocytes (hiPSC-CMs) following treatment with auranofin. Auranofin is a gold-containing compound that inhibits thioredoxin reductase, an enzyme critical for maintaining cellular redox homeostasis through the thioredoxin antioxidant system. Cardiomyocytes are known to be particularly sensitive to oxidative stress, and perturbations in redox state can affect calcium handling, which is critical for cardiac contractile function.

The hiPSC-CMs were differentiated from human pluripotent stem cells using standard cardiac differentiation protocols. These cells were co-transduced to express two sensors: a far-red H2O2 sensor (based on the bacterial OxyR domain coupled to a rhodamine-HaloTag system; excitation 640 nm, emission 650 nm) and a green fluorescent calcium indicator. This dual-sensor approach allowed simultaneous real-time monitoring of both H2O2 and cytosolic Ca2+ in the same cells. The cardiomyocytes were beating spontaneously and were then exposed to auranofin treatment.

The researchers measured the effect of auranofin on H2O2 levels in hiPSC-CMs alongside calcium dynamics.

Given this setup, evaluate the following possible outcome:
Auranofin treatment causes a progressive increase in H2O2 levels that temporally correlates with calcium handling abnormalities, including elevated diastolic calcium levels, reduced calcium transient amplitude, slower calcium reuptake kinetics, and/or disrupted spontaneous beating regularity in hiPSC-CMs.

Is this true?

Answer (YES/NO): NO